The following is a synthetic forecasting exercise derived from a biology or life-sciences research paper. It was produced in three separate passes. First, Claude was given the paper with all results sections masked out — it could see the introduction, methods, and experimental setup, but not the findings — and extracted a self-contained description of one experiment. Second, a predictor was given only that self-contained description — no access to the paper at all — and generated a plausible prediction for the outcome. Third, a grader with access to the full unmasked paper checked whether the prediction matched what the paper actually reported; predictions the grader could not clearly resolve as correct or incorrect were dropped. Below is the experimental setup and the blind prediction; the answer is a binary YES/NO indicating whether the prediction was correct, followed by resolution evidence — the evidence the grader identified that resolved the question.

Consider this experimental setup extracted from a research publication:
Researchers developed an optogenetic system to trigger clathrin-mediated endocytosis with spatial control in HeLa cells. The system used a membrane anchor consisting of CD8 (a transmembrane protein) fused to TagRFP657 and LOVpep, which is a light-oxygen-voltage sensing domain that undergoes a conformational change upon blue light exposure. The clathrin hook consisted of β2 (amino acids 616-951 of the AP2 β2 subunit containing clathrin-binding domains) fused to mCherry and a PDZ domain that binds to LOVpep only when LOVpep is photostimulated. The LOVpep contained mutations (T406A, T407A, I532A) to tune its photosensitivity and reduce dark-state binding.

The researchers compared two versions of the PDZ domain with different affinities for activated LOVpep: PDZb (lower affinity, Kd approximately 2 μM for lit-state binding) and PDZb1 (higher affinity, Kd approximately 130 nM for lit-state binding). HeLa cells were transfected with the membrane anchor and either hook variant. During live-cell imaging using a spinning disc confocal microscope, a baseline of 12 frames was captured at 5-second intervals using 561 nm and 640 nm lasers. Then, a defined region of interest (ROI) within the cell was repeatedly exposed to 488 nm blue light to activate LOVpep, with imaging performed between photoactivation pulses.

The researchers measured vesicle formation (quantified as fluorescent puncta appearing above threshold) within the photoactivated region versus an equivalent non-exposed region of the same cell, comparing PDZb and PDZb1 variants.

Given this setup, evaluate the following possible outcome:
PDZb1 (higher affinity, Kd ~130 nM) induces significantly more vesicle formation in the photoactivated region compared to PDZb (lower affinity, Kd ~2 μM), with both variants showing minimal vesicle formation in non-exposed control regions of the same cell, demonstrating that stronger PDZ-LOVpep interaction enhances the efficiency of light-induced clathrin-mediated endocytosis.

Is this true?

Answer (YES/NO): NO